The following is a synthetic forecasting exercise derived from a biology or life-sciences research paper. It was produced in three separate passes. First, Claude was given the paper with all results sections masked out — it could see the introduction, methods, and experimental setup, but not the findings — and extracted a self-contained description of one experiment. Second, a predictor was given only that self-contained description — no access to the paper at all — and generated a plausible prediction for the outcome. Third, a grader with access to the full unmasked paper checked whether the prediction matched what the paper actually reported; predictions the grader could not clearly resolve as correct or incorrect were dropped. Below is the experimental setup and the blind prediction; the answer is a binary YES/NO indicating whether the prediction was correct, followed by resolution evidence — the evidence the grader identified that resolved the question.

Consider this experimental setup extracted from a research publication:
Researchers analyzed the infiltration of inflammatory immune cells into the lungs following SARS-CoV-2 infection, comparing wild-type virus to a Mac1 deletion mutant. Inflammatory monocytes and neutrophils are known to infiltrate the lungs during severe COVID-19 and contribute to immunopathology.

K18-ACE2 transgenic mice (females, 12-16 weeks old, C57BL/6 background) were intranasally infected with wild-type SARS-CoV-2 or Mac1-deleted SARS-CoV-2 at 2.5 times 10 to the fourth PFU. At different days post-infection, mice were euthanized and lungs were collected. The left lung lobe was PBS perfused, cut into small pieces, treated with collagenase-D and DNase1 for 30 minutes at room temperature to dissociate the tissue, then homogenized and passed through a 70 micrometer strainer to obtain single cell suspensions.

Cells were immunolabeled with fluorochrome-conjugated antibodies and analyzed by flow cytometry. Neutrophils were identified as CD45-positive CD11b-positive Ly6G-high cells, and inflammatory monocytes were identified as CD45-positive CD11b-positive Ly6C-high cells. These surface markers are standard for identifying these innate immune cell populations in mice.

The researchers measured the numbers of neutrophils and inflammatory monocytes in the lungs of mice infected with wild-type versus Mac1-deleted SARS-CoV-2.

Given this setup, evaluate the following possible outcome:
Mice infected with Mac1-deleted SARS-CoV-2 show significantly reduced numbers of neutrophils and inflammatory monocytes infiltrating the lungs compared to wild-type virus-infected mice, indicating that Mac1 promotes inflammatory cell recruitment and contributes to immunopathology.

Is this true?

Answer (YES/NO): YES